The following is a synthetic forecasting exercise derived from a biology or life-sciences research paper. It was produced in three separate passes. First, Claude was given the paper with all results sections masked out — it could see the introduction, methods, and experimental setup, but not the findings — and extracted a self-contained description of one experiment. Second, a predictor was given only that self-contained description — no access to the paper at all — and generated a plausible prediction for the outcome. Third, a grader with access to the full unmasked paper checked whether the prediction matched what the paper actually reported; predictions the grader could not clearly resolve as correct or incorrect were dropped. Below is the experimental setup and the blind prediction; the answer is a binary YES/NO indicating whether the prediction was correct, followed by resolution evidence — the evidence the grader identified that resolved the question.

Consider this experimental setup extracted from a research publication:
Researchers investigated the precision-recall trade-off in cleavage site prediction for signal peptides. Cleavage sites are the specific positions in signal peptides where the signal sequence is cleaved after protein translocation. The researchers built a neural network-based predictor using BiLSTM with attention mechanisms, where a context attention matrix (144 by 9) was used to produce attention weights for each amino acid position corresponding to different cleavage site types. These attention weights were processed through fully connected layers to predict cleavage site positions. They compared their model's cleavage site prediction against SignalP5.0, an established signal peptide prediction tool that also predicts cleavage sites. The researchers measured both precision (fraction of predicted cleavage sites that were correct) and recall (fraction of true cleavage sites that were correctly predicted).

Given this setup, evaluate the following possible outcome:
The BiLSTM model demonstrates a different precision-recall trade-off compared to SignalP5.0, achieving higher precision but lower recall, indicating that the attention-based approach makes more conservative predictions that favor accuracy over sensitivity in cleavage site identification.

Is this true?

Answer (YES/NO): YES